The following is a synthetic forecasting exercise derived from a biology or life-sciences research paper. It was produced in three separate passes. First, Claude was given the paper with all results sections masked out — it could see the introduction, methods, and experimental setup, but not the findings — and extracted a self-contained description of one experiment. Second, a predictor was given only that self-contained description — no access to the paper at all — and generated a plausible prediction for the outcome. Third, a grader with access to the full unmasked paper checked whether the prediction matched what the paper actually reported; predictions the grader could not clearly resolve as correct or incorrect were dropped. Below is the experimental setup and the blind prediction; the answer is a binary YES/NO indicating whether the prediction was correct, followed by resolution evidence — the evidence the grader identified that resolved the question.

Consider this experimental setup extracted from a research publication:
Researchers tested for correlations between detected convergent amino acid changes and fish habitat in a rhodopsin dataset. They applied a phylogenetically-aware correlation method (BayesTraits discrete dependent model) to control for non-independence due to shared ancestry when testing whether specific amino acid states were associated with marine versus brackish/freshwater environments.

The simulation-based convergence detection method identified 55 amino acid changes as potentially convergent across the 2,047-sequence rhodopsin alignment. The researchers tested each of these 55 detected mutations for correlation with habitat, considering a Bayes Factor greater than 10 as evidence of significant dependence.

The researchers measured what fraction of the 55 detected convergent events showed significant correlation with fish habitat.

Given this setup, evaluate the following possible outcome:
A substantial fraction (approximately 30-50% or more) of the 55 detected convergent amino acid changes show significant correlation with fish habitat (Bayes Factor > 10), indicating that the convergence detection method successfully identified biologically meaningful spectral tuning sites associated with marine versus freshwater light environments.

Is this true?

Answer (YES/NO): YES